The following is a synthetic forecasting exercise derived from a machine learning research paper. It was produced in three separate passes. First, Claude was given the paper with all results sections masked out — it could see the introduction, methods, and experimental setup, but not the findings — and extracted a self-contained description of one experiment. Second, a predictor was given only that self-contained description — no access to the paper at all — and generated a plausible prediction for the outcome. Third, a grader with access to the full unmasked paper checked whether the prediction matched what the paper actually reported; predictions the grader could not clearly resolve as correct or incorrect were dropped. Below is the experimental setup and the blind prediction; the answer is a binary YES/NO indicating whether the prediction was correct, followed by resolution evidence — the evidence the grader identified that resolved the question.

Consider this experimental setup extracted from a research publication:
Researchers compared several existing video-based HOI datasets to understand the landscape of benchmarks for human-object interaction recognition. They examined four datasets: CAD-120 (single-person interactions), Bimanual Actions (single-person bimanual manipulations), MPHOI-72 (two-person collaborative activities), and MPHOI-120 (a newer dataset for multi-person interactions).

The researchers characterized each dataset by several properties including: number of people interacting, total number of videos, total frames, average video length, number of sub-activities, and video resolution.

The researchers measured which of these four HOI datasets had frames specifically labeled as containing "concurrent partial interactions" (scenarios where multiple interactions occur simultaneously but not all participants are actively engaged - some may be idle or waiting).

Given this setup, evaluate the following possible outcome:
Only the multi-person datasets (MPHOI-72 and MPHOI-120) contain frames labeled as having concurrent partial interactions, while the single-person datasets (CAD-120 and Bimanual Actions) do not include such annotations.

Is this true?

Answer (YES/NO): NO